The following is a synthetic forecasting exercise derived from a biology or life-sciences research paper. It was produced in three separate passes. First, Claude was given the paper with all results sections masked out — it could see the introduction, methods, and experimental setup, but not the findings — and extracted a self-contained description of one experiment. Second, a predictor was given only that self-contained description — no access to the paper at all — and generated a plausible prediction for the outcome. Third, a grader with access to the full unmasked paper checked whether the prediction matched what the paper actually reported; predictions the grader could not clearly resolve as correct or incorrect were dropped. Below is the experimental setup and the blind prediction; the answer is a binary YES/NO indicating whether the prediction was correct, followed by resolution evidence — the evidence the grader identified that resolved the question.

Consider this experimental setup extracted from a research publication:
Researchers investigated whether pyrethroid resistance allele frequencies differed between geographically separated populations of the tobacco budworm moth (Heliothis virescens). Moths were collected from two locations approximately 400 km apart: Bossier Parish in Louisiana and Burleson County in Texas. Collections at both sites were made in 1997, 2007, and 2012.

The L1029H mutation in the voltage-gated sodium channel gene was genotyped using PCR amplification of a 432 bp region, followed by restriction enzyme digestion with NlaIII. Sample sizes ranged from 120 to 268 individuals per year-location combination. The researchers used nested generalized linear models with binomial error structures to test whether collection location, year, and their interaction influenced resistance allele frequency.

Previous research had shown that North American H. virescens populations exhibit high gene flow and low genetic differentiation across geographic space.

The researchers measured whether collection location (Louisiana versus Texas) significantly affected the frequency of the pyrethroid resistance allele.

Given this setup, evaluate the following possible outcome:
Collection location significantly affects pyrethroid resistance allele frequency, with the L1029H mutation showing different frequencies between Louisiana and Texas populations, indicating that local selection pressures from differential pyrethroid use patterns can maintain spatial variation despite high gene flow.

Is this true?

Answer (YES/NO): NO